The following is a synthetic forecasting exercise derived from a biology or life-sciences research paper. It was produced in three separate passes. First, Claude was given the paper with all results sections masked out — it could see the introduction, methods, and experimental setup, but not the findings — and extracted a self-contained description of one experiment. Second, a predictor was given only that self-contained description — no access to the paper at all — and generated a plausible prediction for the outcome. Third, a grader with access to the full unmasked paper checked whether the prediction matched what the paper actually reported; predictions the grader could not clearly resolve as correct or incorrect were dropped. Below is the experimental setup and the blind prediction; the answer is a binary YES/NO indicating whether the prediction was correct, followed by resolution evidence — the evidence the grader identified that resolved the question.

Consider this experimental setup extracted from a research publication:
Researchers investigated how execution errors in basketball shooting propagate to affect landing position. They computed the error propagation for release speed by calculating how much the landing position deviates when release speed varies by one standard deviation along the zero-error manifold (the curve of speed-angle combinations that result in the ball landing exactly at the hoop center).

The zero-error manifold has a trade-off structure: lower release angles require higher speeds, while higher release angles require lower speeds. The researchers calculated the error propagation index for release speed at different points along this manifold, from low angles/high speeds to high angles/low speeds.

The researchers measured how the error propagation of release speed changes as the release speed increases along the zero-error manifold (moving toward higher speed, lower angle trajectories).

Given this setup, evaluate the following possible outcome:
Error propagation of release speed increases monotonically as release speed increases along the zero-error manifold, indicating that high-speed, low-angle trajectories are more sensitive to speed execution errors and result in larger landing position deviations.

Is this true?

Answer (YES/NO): YES